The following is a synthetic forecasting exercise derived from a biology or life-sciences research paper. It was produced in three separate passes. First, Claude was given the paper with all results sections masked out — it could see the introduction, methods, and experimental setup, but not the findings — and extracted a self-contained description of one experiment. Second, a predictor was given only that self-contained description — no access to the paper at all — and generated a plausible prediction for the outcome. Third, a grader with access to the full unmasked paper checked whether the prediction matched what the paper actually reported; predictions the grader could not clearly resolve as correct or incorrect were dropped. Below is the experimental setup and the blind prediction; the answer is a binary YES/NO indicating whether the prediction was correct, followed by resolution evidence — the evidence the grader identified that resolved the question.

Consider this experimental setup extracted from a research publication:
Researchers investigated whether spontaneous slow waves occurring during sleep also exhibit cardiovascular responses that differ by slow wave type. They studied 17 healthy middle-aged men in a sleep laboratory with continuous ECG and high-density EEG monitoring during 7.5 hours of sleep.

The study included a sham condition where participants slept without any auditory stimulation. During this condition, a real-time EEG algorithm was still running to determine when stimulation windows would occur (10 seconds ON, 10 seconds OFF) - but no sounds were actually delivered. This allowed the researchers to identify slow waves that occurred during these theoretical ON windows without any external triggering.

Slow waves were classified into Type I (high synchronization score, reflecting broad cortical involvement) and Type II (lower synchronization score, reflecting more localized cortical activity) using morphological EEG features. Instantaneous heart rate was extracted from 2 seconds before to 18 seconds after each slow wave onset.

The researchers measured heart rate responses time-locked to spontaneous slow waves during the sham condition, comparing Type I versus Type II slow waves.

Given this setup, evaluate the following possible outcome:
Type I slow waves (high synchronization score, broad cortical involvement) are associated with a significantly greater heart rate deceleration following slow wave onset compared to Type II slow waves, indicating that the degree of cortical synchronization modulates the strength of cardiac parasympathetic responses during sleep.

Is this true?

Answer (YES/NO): NO